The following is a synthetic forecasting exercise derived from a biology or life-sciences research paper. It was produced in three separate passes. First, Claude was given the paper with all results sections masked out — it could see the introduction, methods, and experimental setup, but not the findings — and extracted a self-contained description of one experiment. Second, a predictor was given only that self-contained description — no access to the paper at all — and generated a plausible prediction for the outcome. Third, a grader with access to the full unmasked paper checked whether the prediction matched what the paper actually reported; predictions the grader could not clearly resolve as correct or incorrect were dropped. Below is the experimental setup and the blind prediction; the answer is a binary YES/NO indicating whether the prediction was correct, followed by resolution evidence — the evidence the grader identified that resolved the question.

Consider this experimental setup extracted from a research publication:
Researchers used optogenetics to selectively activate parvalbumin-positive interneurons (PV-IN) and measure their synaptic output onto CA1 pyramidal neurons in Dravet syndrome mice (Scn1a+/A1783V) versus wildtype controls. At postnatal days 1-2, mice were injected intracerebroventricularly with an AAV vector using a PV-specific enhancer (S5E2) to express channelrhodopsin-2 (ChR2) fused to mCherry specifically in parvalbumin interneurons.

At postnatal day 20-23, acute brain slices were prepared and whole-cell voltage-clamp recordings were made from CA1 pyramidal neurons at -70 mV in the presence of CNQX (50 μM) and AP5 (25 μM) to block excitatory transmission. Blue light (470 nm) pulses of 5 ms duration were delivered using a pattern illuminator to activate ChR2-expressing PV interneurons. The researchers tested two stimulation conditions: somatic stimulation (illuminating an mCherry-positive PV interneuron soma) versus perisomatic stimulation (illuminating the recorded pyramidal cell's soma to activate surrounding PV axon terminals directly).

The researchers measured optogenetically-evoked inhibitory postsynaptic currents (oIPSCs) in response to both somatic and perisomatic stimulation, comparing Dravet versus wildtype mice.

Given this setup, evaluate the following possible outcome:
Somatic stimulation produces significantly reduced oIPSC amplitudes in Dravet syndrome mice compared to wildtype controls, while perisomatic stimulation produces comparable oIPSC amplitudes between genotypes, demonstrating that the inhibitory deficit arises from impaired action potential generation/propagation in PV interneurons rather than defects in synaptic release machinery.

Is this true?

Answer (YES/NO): NO